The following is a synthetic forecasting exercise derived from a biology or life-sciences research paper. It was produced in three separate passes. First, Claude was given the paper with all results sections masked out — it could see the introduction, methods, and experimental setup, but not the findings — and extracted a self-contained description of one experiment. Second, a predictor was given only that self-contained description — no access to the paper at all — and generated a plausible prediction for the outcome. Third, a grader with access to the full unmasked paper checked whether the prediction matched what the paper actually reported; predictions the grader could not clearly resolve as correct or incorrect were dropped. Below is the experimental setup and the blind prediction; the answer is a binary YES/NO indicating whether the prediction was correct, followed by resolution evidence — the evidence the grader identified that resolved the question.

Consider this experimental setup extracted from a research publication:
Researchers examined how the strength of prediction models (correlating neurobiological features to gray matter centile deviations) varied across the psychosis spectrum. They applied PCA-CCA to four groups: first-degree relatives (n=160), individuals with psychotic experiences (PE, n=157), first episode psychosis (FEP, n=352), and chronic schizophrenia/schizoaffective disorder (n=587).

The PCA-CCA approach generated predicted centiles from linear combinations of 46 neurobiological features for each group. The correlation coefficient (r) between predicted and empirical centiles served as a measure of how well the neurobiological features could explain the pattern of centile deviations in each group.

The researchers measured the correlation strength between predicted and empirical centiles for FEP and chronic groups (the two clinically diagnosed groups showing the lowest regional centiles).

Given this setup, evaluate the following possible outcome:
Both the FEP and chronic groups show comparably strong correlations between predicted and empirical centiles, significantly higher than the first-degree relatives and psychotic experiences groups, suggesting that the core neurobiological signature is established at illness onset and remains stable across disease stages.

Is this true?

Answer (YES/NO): NO